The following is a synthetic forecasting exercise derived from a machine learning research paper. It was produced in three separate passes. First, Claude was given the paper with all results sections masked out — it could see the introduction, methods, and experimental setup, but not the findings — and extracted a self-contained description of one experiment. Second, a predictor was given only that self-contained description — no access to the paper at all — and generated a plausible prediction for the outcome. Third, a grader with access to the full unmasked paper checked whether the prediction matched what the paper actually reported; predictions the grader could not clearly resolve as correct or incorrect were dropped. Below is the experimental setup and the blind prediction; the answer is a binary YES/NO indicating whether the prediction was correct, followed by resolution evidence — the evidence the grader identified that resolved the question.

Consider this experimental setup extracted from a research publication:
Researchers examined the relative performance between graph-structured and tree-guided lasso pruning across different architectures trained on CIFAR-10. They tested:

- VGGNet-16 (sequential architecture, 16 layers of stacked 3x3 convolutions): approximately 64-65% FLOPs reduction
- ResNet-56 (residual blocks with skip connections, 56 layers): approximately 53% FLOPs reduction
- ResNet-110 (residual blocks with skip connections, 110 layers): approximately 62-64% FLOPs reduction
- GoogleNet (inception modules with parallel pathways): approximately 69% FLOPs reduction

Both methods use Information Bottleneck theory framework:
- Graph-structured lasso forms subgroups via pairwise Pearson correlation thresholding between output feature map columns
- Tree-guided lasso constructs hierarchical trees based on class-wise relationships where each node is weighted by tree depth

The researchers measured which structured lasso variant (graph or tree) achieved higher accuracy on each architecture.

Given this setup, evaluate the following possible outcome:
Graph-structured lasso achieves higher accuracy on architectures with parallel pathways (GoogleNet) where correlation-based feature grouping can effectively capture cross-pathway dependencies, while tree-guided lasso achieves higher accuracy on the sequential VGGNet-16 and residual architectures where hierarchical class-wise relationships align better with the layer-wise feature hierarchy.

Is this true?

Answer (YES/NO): NO